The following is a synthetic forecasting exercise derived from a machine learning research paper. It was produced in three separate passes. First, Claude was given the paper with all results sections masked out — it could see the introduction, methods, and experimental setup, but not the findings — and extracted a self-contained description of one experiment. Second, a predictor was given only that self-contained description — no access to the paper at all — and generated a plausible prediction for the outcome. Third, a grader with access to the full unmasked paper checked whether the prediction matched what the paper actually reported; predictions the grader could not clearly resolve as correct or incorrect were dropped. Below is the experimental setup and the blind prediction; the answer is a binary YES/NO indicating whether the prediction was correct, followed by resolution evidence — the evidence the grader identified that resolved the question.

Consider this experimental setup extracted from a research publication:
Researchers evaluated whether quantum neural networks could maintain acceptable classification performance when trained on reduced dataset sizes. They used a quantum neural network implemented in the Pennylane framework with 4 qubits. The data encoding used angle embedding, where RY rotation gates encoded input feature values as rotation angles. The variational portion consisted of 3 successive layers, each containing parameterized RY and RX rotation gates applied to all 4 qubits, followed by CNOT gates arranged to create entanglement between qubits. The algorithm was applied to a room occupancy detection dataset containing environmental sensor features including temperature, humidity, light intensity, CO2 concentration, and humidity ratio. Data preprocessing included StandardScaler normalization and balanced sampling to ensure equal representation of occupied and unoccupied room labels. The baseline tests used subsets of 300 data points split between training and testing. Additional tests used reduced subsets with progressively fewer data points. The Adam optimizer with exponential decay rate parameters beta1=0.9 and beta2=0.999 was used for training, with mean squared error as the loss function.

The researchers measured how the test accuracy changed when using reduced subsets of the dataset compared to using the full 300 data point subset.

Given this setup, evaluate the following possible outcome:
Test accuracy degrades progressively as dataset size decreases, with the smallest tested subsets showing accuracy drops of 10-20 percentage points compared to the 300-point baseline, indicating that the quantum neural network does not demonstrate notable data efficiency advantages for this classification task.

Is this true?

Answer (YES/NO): NO